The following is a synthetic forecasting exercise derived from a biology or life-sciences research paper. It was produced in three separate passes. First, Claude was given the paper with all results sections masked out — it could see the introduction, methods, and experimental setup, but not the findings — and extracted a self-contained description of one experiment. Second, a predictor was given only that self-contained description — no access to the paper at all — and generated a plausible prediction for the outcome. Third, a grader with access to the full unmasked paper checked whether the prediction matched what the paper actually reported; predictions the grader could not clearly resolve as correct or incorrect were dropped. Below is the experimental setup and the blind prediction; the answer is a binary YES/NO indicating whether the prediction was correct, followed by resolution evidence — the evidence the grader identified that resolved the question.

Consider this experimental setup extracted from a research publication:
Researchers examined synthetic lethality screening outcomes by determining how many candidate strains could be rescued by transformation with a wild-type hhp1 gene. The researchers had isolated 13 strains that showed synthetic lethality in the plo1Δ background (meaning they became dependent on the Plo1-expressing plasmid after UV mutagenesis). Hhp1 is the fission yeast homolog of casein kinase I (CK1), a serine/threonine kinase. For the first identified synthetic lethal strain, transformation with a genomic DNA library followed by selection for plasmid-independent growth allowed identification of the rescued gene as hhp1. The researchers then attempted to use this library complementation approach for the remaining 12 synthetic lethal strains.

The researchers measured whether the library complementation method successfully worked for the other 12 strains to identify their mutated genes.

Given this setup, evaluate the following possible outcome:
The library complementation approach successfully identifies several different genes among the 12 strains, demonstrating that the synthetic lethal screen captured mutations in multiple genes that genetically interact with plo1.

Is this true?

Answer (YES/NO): NO